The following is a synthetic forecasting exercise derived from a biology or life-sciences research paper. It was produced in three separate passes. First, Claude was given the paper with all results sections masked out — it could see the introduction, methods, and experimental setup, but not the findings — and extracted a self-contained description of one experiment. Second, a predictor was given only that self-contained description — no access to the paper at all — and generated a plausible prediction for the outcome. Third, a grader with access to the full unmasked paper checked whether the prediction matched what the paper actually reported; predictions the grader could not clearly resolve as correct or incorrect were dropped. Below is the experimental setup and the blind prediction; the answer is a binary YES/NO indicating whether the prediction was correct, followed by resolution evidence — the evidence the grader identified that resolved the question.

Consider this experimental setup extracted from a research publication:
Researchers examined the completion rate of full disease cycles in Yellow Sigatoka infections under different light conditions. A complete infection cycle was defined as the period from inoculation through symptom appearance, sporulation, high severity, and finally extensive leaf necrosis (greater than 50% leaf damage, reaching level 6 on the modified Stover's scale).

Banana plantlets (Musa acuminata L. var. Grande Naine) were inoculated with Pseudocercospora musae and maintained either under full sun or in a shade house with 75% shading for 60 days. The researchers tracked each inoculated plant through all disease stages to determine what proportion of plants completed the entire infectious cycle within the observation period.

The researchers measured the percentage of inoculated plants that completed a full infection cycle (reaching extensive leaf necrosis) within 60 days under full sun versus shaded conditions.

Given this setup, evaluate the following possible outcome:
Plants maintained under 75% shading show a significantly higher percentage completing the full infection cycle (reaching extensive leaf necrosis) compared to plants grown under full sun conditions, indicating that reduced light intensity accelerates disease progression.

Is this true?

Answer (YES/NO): NO